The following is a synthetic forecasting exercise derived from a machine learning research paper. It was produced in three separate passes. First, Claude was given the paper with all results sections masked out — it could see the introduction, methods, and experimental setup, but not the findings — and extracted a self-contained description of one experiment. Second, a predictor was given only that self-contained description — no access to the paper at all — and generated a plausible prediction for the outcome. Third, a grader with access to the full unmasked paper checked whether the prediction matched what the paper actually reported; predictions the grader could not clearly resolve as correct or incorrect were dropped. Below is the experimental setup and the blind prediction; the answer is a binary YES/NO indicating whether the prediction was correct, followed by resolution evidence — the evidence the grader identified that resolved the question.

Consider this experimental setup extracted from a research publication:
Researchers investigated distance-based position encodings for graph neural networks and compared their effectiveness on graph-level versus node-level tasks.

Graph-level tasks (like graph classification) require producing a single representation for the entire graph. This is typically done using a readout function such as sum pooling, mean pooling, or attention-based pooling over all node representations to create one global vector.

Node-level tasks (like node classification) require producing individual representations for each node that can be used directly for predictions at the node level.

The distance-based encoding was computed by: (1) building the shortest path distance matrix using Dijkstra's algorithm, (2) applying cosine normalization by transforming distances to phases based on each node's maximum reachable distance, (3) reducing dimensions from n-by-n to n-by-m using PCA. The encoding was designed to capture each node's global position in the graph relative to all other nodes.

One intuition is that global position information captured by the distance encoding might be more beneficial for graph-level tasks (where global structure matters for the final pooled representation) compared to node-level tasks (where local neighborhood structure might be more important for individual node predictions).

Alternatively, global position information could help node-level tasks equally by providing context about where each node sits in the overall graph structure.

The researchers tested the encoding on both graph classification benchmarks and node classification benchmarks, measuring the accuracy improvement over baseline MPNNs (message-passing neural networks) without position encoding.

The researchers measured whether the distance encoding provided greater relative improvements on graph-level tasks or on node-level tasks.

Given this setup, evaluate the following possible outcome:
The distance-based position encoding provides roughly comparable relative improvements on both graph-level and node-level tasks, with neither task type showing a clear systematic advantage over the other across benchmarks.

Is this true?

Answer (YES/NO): NO